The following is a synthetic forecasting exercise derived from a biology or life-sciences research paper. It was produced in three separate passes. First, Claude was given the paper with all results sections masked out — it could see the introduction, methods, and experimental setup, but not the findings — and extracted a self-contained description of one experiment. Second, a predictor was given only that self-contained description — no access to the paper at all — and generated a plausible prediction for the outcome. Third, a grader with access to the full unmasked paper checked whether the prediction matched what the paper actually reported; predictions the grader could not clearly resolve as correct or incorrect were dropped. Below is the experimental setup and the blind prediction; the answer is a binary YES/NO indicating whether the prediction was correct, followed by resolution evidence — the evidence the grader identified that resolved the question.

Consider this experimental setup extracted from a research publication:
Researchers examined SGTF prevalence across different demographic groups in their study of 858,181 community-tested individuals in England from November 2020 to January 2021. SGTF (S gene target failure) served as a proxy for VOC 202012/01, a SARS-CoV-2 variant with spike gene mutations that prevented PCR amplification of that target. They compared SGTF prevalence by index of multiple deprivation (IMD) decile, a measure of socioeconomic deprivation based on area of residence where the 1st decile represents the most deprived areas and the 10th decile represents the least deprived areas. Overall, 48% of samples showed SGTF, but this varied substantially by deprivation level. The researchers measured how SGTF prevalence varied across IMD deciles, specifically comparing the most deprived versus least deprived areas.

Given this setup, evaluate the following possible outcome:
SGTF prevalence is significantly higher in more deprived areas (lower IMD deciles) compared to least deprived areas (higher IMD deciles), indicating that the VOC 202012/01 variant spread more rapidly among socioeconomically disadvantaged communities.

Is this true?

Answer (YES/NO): NO